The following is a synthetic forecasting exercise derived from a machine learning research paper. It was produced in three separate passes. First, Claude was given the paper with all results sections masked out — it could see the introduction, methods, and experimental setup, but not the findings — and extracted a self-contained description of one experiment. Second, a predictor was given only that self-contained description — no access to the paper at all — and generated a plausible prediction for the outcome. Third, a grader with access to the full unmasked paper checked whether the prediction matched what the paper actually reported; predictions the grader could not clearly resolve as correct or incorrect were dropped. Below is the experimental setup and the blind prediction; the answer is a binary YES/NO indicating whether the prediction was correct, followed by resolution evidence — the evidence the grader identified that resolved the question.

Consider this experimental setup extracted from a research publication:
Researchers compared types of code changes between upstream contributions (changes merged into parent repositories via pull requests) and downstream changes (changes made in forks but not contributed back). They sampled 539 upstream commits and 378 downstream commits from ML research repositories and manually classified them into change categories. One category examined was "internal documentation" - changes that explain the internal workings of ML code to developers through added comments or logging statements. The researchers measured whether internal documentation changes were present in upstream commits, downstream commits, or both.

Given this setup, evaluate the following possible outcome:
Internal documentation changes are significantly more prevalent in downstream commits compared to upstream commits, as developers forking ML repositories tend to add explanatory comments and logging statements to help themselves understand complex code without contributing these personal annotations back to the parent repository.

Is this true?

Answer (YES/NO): YES